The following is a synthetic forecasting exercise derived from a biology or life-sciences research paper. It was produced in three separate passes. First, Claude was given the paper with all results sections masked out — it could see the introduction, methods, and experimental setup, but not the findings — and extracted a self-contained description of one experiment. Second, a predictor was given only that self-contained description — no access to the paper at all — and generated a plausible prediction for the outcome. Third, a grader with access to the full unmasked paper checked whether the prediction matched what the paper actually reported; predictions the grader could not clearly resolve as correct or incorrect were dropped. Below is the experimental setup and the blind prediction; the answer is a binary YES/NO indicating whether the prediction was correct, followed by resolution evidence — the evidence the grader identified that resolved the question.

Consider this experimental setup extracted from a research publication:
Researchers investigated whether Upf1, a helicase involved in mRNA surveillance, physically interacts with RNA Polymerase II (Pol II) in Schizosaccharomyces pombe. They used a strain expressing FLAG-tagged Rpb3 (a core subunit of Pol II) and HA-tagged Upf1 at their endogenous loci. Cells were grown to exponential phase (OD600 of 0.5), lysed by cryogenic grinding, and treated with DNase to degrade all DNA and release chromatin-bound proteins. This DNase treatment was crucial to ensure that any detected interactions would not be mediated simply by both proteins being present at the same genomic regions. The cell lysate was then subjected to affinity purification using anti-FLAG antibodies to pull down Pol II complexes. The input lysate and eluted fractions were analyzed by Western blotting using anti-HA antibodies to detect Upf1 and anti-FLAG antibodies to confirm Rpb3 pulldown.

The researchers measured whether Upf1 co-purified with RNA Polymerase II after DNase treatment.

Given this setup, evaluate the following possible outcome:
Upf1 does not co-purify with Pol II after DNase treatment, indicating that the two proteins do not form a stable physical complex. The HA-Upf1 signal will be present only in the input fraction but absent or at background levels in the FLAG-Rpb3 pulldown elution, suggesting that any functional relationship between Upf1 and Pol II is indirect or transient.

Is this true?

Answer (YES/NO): YES